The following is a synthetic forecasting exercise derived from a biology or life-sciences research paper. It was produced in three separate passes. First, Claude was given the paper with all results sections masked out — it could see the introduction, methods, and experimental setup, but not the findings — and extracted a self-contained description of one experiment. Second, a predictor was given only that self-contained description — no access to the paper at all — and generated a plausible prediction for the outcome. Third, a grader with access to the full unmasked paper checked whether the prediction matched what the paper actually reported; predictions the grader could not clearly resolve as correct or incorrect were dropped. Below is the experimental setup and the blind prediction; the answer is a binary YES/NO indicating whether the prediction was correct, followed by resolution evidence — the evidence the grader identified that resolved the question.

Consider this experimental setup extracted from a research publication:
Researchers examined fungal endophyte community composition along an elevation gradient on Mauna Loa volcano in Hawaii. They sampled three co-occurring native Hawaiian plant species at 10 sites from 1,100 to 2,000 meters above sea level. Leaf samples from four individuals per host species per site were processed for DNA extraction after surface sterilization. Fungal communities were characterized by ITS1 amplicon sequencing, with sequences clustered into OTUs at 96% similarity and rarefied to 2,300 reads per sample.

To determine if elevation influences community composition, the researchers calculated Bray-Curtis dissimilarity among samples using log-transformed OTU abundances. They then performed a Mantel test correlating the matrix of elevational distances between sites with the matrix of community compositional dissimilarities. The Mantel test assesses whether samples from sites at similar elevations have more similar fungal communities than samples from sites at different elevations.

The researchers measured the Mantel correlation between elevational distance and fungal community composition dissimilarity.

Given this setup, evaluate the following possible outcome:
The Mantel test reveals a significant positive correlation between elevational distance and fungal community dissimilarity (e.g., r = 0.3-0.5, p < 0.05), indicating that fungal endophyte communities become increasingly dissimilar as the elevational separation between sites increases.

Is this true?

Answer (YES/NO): NO